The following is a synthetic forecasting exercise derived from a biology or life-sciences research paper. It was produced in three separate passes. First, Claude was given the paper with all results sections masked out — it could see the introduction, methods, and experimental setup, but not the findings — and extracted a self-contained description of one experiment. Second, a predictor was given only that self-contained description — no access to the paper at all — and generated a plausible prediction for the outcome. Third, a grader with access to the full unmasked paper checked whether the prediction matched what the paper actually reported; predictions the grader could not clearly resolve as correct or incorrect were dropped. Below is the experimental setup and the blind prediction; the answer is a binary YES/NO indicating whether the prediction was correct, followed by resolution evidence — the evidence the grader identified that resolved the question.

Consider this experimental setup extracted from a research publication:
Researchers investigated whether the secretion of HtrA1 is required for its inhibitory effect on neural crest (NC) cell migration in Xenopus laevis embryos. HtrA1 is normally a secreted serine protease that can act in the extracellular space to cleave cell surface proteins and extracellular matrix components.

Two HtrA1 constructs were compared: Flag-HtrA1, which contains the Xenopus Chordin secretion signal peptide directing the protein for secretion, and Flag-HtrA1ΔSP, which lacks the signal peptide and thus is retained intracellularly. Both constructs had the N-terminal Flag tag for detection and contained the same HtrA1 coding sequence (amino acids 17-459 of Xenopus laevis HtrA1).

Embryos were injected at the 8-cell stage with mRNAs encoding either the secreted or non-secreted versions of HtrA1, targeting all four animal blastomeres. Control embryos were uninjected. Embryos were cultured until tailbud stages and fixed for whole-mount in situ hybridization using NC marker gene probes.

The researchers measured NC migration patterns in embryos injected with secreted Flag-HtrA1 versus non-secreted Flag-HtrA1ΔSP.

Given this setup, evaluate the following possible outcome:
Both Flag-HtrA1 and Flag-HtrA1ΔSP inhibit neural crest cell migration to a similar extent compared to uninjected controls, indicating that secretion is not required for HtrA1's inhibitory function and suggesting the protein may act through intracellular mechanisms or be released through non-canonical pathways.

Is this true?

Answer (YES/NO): NO